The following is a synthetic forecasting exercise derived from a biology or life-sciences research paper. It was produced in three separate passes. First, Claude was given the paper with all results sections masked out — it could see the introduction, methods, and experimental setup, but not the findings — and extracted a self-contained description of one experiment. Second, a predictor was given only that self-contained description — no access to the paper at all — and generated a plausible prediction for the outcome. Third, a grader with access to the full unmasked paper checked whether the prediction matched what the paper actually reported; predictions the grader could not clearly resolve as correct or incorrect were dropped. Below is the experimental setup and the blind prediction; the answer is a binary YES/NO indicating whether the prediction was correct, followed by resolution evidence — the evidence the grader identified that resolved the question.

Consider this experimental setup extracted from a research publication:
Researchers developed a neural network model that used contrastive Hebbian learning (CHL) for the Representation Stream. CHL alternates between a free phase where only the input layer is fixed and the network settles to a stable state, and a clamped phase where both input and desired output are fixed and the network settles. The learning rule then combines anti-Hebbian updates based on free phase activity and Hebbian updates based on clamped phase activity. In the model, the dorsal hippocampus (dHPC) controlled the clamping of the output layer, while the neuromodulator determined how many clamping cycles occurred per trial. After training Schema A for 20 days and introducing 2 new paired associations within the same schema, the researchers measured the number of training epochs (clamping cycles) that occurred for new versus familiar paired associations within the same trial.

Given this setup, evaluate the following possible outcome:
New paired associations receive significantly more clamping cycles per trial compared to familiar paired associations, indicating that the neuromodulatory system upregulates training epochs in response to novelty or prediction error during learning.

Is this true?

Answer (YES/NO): YES